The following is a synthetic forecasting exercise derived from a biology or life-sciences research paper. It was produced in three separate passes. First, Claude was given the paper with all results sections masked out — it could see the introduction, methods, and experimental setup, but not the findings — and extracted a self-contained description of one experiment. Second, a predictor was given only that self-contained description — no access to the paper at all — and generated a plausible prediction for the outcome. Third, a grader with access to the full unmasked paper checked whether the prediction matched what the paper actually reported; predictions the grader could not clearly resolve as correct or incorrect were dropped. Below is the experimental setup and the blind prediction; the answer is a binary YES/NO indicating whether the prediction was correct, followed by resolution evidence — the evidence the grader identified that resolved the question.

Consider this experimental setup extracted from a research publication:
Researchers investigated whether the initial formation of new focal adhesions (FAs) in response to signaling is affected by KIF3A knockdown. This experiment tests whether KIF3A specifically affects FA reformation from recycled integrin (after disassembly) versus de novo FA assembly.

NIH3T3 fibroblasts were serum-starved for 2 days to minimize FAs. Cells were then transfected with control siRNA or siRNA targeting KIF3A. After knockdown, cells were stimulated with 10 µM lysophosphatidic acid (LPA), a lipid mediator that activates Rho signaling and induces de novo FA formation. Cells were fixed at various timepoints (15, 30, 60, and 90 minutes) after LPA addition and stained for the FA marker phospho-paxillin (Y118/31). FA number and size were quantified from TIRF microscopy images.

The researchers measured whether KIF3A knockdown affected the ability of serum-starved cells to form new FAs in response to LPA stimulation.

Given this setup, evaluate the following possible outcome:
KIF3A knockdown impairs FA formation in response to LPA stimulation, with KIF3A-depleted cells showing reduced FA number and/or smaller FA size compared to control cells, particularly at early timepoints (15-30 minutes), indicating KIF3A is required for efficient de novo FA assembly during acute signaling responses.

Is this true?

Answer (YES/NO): NO